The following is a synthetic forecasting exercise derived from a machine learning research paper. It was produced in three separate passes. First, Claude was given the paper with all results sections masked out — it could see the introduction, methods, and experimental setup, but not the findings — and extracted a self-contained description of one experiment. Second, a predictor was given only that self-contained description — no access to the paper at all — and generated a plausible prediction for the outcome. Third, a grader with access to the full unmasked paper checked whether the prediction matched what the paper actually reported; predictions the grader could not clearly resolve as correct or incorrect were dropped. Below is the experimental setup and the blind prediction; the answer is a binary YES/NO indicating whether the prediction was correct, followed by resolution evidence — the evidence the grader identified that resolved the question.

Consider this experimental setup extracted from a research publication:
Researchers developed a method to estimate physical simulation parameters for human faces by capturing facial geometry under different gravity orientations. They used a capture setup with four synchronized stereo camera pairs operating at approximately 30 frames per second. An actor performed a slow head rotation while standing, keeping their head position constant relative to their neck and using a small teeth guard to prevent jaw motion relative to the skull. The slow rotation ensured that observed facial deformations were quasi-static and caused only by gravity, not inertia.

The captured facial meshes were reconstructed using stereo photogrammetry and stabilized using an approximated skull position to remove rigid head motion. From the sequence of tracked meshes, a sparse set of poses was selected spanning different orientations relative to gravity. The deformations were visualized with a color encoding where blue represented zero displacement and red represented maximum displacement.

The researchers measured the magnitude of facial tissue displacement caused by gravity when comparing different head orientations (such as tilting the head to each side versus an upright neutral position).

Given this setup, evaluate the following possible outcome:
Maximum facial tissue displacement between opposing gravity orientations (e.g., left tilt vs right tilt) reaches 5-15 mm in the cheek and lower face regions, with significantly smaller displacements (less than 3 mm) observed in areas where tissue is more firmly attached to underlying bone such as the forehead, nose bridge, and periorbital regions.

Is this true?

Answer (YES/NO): NO